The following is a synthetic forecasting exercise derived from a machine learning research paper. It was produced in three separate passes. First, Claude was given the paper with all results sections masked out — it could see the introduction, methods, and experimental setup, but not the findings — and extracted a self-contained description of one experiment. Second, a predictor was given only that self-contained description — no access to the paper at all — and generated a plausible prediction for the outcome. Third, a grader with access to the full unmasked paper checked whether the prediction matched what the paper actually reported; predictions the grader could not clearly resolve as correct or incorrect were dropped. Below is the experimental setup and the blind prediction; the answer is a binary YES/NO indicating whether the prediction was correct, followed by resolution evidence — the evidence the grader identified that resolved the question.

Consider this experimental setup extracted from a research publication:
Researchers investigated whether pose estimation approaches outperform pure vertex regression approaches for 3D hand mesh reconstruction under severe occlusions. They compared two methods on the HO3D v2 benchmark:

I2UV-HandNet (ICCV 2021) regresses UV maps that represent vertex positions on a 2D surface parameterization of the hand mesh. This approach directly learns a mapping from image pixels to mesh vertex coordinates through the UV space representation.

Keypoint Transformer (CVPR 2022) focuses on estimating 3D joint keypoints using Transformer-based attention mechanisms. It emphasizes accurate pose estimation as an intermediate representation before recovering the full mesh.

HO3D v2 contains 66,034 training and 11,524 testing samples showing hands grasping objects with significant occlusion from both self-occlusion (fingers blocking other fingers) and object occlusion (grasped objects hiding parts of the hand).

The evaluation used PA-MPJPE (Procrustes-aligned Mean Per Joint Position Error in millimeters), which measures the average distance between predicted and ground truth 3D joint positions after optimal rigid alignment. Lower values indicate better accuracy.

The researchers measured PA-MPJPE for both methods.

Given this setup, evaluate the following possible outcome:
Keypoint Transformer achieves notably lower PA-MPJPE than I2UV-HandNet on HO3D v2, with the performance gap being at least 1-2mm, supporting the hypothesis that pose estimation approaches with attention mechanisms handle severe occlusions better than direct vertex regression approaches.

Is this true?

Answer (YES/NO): NO